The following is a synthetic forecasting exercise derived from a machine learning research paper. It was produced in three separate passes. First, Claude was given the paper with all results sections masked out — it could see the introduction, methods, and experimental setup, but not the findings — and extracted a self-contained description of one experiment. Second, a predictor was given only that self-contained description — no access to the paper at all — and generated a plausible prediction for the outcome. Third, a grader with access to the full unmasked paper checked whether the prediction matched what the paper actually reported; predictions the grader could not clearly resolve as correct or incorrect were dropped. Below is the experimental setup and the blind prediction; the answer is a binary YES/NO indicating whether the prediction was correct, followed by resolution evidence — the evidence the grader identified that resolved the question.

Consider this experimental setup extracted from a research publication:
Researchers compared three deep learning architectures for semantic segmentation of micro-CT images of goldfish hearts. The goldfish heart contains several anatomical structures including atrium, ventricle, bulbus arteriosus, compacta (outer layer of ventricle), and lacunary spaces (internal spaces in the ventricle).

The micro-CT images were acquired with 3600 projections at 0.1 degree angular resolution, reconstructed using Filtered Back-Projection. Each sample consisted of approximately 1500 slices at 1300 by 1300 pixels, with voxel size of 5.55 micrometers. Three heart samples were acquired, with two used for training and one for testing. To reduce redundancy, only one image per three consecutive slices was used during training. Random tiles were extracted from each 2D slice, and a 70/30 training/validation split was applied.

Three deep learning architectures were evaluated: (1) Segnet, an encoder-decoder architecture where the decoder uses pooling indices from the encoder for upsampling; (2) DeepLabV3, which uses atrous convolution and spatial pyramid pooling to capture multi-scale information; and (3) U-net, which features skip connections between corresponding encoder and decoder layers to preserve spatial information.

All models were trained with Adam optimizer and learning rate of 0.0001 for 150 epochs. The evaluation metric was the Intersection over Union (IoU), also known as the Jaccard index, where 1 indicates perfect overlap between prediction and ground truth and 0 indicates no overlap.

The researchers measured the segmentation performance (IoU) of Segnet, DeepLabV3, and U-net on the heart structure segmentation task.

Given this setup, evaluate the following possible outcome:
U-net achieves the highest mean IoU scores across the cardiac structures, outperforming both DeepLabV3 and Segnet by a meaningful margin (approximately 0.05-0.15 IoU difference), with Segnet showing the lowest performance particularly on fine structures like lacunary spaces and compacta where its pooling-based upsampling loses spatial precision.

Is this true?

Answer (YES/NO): NO